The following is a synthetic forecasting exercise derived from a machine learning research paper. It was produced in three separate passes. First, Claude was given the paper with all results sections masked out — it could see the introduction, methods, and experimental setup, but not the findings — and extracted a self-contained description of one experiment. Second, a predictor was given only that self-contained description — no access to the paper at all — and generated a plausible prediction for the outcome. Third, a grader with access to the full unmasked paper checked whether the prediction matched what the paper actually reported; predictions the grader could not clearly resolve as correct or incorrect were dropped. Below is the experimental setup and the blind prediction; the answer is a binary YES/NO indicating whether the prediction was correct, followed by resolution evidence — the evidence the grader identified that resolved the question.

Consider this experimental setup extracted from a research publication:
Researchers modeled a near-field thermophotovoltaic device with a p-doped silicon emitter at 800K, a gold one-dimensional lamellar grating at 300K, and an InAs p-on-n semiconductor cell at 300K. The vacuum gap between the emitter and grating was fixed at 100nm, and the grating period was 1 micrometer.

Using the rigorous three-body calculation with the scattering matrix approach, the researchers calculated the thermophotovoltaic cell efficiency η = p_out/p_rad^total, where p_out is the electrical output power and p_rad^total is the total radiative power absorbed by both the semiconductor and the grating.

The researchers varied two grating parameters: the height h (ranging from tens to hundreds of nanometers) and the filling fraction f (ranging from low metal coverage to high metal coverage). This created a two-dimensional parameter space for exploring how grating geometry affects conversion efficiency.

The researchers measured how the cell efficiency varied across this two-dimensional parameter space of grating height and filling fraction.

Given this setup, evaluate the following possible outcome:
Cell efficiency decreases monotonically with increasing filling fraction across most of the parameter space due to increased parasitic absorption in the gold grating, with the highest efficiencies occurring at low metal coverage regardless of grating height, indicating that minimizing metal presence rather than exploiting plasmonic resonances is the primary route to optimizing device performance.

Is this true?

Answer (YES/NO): NO